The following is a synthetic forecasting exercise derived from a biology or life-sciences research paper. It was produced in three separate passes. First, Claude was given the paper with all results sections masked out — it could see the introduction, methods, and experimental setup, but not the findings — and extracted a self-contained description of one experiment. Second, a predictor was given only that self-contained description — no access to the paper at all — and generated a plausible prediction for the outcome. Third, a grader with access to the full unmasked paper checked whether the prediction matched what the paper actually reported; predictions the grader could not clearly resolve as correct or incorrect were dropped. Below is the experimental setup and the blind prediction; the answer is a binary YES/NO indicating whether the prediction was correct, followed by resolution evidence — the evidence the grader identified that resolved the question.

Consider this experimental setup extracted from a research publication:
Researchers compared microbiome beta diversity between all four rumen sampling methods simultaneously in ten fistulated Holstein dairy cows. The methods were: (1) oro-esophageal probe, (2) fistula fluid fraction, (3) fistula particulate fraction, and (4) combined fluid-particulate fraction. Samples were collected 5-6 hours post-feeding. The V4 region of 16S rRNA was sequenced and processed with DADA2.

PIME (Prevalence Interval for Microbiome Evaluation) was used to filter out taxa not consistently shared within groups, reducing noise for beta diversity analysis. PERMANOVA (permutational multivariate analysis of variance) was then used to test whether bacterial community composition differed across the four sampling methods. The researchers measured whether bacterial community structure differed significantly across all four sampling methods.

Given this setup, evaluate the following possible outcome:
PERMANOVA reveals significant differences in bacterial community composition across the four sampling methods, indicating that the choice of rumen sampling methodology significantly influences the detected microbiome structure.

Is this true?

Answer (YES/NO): NO